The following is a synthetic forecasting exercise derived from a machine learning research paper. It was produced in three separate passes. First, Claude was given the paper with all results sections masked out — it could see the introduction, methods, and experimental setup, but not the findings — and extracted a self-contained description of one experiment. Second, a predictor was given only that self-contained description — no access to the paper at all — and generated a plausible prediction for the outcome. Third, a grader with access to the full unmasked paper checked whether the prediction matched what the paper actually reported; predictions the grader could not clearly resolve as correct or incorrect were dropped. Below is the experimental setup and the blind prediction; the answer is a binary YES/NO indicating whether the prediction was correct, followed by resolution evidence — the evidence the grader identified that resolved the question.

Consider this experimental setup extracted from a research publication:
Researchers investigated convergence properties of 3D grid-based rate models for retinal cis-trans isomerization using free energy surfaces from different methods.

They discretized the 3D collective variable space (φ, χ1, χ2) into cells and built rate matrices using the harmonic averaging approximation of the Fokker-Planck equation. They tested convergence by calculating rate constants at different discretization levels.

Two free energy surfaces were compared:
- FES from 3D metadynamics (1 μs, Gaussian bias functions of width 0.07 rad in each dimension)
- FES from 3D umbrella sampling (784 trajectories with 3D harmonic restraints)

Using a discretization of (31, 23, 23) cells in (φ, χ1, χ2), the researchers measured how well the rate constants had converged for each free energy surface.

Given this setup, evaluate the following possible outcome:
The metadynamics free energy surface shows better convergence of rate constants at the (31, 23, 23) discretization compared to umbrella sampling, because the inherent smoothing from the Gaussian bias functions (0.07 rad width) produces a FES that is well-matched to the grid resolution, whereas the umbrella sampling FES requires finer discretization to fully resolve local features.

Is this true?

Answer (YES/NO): YES